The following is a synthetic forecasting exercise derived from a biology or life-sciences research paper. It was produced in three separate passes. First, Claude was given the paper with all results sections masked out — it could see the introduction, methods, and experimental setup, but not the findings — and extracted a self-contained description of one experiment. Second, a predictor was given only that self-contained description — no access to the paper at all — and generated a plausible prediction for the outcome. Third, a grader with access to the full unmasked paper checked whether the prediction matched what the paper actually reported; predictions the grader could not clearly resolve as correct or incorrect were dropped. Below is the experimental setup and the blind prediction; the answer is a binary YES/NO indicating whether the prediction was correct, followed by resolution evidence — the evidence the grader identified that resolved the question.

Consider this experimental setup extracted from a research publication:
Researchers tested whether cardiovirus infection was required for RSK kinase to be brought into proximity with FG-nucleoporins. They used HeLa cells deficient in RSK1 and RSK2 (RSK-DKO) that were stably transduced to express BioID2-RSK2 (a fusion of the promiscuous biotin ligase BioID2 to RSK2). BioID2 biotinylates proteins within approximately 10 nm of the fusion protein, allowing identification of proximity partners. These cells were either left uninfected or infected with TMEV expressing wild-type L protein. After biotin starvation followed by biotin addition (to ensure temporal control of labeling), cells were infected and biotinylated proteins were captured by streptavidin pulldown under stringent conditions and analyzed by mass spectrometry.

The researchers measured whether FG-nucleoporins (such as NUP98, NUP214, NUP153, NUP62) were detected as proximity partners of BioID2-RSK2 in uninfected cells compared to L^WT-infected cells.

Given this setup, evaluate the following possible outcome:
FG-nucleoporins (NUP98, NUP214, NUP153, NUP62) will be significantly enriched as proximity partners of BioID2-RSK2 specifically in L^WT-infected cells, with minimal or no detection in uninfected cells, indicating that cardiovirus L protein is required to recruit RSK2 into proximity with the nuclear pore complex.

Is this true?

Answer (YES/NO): YES